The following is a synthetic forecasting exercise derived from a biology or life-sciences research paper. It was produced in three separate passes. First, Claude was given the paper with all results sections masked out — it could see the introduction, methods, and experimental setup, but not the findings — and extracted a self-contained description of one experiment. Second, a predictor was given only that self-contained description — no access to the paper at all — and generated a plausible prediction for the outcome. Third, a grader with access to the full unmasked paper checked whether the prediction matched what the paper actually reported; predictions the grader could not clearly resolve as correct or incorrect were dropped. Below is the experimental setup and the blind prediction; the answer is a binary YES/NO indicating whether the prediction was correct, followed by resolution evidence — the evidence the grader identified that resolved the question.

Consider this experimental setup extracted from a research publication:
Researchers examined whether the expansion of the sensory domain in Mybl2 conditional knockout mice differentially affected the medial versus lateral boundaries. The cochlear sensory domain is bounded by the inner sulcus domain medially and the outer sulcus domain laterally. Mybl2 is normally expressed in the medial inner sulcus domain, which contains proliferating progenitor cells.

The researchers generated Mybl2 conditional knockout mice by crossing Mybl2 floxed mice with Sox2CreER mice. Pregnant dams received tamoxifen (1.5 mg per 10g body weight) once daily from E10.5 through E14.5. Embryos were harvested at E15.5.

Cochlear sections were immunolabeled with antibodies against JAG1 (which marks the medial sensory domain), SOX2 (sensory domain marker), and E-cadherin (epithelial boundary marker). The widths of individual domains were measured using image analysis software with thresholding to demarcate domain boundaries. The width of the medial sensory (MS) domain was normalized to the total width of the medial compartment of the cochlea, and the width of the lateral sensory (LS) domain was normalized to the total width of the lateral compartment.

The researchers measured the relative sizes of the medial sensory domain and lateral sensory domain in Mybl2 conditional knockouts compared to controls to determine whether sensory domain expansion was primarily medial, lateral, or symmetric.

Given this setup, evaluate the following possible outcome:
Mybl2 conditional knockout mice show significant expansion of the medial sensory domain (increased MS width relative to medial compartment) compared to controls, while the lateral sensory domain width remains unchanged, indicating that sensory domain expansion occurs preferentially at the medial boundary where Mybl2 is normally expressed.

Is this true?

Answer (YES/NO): YES